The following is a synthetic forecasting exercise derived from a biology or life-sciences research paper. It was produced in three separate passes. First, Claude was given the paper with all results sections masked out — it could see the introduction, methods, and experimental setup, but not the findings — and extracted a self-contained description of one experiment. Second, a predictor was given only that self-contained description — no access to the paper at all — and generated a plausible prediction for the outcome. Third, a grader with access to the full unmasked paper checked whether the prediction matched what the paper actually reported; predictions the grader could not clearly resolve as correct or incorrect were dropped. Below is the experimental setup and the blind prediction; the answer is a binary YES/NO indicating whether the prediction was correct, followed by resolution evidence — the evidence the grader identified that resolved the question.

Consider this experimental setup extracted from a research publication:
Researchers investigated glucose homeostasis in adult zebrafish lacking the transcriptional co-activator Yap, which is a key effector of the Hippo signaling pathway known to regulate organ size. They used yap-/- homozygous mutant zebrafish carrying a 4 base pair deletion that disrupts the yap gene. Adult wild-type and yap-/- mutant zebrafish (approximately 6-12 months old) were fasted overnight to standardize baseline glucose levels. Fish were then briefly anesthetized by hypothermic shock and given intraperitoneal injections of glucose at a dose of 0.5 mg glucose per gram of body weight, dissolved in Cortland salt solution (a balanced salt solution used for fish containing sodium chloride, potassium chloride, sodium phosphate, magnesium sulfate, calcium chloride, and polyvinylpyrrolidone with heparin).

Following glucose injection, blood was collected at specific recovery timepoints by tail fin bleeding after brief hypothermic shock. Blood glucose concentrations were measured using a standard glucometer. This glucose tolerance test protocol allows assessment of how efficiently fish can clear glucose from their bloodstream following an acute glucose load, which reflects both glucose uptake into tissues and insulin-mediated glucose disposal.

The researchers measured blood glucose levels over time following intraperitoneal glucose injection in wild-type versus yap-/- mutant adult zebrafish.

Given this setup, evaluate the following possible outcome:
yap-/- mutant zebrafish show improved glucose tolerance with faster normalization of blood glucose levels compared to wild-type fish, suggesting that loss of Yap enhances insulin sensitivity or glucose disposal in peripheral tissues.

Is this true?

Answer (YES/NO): NO